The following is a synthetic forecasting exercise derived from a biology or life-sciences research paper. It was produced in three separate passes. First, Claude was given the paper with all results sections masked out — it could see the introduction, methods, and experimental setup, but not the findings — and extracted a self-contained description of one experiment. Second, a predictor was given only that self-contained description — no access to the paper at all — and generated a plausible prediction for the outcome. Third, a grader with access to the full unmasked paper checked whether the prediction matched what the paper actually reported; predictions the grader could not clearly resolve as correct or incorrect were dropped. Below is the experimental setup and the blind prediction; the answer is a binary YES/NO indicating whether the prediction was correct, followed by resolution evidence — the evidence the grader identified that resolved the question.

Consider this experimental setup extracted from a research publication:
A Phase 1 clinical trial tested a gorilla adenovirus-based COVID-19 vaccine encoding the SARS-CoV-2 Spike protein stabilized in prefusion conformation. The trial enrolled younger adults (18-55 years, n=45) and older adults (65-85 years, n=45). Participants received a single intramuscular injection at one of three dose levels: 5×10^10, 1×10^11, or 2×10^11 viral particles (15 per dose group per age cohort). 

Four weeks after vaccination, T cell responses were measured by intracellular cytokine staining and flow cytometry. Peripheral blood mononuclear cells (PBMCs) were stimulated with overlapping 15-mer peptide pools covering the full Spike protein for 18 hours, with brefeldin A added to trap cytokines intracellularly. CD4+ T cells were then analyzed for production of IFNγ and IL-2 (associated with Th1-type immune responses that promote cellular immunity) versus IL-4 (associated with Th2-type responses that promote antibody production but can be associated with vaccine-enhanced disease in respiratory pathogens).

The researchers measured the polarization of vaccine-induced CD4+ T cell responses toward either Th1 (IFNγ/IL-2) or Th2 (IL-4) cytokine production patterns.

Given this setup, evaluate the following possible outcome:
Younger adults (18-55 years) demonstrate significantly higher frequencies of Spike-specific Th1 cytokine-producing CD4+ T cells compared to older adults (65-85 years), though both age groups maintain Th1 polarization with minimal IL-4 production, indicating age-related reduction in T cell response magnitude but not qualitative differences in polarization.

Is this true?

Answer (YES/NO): NO